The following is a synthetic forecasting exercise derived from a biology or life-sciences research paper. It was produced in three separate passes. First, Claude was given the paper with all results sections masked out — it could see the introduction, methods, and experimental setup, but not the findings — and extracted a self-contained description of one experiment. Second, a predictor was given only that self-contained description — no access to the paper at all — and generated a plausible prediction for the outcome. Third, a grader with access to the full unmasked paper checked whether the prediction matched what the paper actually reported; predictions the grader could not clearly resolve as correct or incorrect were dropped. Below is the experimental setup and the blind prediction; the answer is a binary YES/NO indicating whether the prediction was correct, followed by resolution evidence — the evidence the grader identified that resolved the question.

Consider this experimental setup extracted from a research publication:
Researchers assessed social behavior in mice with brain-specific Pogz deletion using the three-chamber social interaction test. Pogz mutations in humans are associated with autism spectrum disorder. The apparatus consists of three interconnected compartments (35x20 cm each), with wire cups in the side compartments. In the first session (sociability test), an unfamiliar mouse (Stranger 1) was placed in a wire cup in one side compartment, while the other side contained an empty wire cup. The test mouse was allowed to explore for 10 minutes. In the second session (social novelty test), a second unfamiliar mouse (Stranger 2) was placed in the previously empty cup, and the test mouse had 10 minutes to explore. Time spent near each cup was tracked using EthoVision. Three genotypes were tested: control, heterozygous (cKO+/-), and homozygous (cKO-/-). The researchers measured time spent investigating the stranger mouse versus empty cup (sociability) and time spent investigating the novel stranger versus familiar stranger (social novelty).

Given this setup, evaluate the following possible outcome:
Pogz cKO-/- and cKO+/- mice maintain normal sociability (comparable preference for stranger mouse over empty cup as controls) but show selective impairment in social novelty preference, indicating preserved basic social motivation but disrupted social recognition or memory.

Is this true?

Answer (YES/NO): NO